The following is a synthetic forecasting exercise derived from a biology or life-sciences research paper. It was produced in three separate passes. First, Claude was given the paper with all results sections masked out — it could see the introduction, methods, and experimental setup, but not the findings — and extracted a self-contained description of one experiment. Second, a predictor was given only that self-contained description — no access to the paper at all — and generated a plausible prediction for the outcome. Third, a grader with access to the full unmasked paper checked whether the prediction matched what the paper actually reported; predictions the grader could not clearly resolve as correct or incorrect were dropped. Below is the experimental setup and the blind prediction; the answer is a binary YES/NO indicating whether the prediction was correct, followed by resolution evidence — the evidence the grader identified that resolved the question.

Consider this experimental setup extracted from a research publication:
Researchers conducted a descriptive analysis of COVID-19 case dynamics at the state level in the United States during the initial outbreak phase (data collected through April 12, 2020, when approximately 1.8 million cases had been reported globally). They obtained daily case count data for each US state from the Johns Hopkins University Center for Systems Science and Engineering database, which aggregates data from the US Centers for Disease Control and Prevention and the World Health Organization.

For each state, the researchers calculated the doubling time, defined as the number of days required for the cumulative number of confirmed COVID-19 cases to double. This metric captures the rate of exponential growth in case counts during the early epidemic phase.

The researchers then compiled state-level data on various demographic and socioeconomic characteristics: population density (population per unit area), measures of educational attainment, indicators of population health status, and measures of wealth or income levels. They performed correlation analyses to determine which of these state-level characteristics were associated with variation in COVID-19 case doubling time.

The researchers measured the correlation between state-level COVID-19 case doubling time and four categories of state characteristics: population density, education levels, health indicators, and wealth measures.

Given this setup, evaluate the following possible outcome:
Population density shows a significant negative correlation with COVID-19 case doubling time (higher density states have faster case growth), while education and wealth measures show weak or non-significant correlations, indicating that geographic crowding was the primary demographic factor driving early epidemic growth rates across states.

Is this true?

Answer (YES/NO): YES